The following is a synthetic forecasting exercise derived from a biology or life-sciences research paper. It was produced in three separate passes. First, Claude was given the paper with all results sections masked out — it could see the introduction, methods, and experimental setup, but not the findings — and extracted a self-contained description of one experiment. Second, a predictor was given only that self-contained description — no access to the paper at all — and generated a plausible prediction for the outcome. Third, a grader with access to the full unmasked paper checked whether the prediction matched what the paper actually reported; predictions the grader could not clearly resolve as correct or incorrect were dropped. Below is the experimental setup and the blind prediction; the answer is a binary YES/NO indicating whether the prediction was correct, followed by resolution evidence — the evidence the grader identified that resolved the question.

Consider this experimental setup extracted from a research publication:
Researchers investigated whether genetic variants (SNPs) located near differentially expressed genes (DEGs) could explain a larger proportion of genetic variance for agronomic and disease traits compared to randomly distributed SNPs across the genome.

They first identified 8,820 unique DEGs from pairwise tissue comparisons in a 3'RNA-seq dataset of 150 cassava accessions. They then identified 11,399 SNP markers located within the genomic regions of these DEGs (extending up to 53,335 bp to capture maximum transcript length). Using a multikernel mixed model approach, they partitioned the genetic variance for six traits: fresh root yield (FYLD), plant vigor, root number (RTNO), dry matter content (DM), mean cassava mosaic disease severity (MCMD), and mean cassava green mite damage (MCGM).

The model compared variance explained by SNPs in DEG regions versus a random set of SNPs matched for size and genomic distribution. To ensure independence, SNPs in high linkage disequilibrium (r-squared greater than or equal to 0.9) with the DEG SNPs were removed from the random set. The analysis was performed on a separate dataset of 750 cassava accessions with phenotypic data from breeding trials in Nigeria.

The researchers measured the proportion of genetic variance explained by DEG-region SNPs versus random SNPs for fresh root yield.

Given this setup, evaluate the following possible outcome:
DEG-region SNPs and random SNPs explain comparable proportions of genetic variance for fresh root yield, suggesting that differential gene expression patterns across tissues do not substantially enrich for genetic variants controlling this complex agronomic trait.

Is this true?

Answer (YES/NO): NO